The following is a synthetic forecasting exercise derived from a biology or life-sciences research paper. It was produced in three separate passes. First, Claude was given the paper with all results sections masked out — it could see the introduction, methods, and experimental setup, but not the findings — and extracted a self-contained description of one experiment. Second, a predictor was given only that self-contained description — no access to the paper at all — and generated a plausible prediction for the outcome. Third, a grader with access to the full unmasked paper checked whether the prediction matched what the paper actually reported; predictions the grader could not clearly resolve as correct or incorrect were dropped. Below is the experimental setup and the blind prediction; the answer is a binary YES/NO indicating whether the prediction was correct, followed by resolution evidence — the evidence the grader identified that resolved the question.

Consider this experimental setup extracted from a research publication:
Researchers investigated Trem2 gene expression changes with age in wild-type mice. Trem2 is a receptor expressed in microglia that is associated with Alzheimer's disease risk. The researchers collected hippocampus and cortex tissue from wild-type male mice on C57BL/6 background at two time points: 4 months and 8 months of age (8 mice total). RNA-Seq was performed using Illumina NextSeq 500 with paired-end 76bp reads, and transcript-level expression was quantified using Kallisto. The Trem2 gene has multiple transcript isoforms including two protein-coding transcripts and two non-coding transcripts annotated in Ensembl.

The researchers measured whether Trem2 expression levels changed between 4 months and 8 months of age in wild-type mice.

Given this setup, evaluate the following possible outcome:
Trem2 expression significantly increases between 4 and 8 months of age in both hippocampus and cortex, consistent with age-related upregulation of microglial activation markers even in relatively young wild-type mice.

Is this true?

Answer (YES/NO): YES